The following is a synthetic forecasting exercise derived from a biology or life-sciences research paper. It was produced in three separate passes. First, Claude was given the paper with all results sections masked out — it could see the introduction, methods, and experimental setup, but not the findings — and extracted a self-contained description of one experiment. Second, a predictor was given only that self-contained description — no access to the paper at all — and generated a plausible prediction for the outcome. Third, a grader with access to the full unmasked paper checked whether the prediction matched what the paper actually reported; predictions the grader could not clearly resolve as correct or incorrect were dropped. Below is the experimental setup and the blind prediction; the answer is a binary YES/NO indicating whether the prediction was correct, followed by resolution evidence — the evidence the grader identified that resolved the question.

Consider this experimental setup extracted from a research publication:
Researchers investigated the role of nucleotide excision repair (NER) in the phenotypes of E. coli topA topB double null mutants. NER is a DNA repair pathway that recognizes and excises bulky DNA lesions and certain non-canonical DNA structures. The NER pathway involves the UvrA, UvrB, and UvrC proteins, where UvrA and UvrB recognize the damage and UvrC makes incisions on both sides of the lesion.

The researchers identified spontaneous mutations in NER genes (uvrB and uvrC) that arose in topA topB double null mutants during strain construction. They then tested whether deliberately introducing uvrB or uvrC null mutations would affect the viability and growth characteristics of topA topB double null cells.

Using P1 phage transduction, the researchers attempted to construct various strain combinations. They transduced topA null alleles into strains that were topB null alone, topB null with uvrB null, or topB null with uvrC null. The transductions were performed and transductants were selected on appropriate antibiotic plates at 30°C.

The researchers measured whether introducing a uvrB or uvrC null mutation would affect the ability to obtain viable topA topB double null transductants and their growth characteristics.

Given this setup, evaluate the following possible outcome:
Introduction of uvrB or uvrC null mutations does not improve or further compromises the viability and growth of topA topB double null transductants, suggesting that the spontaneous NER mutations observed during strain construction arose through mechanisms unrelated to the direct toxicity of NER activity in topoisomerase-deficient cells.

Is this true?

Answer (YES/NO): NO